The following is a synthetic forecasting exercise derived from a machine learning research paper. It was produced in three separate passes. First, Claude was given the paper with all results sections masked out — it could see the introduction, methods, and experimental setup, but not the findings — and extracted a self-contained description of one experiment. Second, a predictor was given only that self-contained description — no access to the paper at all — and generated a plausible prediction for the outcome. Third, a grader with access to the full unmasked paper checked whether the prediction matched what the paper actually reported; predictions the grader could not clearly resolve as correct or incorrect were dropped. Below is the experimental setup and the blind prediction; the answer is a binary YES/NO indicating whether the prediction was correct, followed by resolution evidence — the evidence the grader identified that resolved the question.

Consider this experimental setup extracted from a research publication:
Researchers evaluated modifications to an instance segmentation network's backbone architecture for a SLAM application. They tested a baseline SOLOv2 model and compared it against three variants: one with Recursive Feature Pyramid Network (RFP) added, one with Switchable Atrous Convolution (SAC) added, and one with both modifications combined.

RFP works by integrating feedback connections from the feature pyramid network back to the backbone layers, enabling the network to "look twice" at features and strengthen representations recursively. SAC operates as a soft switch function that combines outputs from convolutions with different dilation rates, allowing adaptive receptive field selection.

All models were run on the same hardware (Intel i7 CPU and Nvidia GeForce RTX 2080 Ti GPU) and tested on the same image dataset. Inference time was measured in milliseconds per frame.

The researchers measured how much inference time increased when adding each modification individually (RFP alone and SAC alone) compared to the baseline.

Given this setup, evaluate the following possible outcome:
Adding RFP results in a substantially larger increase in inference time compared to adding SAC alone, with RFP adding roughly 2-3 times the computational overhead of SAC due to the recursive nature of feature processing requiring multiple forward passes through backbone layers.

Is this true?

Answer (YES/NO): YES